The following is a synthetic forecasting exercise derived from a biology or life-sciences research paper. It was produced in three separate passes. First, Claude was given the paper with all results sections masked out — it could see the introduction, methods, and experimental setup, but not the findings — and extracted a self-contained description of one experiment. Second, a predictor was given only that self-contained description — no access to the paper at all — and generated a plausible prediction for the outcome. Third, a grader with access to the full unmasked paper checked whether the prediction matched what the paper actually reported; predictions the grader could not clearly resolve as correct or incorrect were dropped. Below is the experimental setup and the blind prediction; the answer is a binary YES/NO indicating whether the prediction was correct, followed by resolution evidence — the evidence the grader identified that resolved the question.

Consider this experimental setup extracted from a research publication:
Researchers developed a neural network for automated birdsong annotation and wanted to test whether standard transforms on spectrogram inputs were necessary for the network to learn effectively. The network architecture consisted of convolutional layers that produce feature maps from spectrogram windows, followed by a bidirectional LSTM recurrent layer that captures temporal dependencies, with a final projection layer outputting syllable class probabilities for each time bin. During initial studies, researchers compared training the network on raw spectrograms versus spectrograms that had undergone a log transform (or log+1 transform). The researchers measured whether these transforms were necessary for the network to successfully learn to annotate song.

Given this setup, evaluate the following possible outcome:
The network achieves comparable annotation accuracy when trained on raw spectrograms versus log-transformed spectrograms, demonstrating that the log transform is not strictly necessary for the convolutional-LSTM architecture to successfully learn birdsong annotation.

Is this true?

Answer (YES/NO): NO